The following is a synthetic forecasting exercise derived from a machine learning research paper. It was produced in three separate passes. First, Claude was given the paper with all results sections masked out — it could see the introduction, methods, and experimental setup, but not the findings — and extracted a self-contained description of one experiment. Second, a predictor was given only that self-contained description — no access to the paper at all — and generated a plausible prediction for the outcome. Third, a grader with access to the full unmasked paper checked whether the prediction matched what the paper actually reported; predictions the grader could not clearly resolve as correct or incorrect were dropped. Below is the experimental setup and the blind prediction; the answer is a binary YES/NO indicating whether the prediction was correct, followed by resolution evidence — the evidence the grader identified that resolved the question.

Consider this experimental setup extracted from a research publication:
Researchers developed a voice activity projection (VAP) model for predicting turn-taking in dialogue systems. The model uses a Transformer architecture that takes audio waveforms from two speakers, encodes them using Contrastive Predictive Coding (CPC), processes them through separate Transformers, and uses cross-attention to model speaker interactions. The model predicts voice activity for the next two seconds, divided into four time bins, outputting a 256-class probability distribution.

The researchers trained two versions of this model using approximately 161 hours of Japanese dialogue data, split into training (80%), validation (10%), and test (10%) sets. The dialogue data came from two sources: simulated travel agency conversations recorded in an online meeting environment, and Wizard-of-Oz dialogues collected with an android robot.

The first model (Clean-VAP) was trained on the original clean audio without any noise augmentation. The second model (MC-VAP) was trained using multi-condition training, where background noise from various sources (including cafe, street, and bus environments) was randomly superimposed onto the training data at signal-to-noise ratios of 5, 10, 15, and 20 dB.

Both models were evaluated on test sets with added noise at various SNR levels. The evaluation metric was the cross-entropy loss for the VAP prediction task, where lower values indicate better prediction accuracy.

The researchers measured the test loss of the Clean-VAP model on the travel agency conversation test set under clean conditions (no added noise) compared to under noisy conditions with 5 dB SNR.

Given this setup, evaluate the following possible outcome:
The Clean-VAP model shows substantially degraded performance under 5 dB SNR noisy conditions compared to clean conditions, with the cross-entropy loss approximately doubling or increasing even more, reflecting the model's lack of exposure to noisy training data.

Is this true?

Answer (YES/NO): NO